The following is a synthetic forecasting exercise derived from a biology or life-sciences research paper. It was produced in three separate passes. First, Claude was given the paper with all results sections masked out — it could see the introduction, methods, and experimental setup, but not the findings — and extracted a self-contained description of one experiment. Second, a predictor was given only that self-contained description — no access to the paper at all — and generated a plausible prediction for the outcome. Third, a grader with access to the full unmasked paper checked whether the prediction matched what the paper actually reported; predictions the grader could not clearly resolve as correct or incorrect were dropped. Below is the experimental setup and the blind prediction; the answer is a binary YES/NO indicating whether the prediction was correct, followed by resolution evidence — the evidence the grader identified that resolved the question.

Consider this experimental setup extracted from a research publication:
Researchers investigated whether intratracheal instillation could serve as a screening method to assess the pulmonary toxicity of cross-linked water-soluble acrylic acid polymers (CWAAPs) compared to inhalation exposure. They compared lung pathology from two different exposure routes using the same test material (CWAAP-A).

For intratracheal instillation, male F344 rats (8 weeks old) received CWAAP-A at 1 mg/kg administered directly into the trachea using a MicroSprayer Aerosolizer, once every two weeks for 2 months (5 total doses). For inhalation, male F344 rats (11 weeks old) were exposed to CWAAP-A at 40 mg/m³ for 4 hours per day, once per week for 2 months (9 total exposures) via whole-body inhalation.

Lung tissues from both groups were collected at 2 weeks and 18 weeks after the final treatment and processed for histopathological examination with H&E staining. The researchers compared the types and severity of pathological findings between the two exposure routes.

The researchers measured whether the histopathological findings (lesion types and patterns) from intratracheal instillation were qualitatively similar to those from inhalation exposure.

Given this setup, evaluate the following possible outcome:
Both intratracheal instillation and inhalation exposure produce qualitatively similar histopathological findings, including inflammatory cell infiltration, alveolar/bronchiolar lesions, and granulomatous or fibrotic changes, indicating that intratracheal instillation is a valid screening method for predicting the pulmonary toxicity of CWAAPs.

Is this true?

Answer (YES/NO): YES